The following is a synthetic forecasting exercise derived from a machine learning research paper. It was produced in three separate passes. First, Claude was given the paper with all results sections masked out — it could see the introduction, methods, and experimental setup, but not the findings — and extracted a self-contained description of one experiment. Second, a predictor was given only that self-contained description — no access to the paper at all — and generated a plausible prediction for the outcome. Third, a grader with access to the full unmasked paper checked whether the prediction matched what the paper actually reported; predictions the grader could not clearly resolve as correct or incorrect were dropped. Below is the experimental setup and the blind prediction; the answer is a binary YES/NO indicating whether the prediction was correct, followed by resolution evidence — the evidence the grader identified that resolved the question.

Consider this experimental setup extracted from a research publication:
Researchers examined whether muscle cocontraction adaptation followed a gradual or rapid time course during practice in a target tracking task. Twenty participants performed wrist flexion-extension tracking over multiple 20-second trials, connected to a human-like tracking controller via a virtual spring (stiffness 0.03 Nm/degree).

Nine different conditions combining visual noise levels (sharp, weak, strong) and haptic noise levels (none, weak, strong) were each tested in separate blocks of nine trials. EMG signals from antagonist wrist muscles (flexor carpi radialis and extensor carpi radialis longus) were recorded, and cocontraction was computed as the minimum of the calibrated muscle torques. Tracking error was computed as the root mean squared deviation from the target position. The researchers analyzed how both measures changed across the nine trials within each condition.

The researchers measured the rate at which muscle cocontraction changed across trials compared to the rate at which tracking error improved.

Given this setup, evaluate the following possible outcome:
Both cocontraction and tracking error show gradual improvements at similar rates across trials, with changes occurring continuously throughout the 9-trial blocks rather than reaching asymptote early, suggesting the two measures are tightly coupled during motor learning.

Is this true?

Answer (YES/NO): NO